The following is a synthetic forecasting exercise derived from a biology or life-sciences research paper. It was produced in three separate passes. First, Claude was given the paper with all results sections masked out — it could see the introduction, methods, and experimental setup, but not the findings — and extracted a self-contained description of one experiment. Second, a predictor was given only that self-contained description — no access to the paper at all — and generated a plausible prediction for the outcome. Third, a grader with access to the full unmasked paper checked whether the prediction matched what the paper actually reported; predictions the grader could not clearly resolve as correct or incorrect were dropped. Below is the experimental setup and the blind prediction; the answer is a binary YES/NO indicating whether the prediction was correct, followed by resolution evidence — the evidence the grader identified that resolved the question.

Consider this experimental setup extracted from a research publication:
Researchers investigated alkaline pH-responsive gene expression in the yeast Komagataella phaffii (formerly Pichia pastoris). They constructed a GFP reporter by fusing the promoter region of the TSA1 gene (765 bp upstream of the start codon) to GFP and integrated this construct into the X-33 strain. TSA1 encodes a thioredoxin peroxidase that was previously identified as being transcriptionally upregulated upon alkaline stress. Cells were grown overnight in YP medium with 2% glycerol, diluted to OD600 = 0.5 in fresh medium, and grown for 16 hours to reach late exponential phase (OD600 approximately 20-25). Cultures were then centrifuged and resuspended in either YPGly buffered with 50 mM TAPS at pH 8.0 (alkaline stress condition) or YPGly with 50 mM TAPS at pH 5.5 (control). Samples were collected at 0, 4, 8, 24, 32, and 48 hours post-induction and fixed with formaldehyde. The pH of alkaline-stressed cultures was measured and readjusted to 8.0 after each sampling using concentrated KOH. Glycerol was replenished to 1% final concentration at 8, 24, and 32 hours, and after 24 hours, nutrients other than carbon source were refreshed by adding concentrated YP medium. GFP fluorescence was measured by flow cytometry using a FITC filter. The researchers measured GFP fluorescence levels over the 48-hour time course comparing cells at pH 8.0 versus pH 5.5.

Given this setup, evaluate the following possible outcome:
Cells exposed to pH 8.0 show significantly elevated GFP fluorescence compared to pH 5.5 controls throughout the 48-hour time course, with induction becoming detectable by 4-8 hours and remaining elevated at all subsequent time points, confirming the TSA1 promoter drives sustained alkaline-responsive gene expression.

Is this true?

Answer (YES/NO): YES